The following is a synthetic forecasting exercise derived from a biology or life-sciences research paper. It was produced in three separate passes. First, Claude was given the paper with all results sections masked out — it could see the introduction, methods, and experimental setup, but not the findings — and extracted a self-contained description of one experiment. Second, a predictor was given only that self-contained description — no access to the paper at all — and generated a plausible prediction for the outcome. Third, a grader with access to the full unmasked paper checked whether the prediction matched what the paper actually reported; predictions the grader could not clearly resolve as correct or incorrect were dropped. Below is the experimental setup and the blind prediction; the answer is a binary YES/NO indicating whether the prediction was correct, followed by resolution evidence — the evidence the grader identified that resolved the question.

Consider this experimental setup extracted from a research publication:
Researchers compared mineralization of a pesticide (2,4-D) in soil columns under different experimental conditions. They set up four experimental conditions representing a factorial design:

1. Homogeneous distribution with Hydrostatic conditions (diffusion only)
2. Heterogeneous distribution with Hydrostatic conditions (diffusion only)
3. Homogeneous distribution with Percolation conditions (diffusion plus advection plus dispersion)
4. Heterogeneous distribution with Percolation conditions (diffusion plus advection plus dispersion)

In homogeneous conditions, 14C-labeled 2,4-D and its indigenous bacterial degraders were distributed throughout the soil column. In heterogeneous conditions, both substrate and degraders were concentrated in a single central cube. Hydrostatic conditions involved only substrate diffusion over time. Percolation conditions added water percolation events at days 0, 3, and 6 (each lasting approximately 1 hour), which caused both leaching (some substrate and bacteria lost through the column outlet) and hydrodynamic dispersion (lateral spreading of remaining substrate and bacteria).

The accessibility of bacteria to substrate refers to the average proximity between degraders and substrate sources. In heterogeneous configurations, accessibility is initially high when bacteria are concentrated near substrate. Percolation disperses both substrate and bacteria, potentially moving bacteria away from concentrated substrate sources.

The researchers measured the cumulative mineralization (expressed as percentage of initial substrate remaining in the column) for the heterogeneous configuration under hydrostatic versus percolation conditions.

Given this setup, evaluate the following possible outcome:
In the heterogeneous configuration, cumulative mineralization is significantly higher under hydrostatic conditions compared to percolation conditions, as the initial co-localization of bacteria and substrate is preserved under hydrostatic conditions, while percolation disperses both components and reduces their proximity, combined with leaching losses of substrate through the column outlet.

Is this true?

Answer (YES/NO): NO